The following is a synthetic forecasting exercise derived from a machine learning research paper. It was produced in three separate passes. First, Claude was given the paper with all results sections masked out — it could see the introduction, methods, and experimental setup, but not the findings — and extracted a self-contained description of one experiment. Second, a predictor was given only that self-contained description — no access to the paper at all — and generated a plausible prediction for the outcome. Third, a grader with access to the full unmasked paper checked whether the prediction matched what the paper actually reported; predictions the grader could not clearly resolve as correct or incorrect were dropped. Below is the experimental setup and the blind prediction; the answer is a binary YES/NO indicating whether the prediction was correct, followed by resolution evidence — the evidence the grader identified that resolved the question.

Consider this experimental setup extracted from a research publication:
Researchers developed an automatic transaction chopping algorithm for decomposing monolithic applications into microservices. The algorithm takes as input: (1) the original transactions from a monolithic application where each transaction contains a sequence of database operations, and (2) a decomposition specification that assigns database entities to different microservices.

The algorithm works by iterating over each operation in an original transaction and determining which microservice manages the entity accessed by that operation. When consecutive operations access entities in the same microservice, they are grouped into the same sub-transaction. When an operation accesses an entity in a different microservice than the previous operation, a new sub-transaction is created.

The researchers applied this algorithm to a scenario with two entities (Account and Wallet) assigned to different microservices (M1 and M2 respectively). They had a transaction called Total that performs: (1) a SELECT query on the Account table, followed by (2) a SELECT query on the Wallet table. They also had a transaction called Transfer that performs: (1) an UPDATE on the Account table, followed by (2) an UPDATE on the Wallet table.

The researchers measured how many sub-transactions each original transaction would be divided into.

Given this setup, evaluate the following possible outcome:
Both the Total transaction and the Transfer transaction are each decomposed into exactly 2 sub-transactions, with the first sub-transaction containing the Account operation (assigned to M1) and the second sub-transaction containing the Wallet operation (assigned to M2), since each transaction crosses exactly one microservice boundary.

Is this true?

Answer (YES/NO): YES